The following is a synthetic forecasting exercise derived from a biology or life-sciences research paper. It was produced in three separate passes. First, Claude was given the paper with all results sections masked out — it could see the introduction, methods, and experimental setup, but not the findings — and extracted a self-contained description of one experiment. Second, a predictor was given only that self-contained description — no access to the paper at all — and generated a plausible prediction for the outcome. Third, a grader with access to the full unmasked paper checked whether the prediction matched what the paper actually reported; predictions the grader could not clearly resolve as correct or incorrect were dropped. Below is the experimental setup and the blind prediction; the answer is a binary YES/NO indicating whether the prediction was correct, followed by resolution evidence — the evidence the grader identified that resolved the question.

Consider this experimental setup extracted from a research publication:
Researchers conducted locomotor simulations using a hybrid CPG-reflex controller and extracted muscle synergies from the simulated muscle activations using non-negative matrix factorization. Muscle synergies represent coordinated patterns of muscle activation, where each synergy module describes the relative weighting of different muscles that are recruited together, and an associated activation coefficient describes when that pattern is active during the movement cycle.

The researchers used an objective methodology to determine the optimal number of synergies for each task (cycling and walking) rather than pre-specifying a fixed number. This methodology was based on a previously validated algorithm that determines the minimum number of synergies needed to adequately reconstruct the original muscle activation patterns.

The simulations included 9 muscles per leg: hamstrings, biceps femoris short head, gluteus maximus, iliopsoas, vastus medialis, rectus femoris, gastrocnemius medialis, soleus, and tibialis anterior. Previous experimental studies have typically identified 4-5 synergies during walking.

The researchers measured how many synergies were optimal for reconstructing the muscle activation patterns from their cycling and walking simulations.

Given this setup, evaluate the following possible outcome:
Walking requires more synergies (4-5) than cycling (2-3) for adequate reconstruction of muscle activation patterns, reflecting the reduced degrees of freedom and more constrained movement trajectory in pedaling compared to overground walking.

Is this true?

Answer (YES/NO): NO